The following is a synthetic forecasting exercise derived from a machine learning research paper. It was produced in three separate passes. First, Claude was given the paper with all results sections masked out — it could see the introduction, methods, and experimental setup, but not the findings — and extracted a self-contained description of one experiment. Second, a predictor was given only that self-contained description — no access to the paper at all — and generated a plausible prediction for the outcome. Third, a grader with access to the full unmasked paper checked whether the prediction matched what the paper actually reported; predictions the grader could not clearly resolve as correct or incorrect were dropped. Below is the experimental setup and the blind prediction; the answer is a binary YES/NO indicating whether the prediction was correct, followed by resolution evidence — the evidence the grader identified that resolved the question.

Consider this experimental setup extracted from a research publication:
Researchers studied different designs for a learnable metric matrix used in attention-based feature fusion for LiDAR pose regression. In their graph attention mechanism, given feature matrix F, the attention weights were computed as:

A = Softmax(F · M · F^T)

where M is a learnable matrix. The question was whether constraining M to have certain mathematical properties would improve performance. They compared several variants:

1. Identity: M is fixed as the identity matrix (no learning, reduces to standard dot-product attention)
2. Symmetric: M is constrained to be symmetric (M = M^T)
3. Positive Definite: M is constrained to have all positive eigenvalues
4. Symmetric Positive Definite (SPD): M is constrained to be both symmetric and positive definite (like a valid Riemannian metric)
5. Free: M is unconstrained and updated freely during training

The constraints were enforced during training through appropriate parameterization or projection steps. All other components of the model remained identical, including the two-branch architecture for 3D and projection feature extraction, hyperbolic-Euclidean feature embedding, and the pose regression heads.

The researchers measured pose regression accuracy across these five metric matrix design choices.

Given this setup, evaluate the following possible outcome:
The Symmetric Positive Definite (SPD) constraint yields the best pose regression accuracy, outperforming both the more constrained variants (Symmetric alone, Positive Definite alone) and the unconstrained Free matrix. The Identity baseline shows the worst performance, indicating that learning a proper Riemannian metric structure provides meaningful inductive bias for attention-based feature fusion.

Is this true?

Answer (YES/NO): NO